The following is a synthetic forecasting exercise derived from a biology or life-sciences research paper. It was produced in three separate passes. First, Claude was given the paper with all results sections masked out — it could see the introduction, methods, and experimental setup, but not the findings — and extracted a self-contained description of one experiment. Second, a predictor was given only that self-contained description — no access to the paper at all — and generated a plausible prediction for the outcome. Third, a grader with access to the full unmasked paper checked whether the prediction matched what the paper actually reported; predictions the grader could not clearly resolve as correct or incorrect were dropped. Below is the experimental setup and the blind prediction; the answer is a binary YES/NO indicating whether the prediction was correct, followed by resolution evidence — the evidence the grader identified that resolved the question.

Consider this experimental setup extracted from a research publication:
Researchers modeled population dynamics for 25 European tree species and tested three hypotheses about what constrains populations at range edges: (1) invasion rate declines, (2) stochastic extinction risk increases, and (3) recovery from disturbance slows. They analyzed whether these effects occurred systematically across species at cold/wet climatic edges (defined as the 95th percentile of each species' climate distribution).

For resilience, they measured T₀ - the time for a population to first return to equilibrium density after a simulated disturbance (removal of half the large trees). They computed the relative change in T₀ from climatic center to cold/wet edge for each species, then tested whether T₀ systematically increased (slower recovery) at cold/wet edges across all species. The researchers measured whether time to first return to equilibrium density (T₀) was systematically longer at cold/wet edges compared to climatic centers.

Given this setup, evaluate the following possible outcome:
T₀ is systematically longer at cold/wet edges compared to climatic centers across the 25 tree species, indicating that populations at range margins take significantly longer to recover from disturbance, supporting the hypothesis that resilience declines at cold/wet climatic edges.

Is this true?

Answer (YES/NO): NO